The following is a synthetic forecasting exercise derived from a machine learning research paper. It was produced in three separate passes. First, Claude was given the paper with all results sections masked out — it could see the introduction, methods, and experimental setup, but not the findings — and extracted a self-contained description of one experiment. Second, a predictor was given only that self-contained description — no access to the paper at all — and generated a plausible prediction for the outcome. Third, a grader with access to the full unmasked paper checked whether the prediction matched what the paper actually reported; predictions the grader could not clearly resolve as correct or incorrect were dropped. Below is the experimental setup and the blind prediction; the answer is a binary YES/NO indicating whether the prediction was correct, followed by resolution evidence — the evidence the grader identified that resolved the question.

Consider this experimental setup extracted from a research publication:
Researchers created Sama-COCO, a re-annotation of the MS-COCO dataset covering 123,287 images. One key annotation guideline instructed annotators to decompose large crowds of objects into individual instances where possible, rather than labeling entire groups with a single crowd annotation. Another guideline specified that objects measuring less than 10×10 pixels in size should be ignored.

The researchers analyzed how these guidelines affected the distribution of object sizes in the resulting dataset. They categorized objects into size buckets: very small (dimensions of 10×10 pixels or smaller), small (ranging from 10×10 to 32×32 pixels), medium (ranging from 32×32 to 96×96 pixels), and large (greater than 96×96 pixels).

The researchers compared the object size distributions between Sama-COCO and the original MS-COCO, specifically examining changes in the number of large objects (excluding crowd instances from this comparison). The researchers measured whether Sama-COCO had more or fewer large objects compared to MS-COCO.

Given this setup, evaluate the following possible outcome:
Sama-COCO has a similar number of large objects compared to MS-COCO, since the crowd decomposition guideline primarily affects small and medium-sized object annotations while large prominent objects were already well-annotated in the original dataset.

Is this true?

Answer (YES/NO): NO